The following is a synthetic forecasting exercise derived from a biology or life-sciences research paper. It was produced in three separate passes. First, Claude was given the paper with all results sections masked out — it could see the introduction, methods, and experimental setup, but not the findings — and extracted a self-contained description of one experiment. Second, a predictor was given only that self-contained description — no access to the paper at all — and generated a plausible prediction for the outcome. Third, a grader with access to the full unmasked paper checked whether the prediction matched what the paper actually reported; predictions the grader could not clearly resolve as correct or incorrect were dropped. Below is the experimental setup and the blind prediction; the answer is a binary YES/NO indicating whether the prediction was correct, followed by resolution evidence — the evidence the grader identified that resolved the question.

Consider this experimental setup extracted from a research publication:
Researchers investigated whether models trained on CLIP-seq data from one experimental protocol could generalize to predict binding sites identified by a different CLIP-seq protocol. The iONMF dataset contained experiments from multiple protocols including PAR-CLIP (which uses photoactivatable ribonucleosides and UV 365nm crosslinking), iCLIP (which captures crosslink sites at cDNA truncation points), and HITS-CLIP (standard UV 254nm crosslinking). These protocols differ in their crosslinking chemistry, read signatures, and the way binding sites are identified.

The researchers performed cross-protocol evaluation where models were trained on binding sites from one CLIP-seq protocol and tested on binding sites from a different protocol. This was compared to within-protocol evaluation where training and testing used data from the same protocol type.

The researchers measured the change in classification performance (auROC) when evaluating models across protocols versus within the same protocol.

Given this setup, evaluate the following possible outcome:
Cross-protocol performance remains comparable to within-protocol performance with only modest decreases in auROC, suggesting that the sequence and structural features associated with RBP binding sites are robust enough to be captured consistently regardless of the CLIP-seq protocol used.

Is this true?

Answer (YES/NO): NO